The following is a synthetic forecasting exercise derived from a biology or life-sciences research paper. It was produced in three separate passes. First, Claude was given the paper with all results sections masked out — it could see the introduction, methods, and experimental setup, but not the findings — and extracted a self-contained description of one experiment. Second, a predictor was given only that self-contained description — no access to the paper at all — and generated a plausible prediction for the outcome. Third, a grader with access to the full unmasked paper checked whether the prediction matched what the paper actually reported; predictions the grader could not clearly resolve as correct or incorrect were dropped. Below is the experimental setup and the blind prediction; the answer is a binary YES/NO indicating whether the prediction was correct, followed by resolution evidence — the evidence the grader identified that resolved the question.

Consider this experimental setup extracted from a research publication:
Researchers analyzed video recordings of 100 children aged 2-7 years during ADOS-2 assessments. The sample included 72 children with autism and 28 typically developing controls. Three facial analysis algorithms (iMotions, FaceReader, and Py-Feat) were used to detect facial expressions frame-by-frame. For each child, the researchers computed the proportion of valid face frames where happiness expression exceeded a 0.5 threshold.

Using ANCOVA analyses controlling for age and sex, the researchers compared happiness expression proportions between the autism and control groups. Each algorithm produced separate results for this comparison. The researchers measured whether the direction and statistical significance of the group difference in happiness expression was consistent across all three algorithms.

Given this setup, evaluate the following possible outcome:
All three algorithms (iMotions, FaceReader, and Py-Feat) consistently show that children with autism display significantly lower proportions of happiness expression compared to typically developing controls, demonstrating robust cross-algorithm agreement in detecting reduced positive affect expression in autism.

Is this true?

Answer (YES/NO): NO